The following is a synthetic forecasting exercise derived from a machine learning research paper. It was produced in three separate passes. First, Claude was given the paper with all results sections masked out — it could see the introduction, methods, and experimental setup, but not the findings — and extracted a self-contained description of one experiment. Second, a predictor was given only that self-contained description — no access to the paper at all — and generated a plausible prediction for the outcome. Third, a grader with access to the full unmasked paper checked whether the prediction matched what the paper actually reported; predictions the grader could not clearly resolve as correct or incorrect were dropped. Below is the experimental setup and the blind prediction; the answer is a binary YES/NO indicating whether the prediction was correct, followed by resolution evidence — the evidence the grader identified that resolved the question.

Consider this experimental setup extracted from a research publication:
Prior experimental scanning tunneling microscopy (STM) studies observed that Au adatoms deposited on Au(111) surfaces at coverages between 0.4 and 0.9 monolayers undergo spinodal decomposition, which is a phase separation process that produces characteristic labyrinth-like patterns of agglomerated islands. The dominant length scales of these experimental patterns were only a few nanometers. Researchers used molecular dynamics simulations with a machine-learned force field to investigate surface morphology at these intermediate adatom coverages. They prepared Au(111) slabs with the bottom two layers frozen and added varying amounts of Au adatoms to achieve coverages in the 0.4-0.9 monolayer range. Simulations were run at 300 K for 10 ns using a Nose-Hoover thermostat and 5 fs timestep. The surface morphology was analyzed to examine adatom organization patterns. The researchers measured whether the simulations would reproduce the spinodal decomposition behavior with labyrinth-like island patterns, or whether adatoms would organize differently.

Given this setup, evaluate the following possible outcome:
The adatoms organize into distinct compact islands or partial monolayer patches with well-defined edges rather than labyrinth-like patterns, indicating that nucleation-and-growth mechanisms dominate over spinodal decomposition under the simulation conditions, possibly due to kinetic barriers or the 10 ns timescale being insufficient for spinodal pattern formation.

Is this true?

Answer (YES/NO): NO